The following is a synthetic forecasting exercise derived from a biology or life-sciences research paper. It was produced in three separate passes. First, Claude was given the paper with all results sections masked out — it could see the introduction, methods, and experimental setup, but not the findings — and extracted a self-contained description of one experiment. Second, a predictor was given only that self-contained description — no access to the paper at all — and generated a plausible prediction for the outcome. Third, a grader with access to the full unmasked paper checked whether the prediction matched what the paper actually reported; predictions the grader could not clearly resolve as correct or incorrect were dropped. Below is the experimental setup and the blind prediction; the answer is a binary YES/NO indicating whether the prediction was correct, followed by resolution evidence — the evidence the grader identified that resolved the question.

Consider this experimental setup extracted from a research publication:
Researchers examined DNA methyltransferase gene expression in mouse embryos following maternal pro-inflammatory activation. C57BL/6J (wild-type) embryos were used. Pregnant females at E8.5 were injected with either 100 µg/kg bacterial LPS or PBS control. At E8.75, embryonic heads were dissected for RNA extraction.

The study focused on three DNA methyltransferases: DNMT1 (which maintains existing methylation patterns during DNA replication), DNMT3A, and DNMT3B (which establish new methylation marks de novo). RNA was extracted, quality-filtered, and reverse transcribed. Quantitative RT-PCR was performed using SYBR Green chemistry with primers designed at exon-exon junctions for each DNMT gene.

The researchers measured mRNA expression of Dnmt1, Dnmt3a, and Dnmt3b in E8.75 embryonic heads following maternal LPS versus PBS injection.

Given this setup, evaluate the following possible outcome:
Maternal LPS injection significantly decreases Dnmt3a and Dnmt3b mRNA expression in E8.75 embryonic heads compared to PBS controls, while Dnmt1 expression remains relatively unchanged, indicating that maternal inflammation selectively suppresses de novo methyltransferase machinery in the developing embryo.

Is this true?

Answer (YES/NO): NO